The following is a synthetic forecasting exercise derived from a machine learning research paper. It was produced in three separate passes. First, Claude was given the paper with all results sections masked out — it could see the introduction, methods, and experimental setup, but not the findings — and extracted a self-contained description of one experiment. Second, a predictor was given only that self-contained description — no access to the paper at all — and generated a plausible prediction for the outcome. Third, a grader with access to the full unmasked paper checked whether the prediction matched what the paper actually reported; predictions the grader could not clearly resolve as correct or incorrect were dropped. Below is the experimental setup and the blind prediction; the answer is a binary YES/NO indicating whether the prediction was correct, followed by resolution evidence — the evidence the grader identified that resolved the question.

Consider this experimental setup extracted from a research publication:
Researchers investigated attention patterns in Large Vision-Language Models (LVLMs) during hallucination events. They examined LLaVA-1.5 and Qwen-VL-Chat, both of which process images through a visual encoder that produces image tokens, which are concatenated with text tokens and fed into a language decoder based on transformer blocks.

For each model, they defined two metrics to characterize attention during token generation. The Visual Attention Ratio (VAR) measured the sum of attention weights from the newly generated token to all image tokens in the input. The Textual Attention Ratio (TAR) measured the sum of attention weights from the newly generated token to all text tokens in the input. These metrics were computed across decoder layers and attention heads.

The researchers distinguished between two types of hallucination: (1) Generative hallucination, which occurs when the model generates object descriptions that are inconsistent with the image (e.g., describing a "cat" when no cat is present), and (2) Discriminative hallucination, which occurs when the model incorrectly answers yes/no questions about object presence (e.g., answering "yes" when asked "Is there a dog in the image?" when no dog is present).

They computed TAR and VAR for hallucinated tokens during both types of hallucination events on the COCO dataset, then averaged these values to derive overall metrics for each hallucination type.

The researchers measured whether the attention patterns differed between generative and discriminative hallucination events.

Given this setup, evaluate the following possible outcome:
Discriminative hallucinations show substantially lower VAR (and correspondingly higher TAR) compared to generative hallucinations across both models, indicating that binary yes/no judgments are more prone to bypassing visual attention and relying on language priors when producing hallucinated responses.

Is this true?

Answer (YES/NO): YES